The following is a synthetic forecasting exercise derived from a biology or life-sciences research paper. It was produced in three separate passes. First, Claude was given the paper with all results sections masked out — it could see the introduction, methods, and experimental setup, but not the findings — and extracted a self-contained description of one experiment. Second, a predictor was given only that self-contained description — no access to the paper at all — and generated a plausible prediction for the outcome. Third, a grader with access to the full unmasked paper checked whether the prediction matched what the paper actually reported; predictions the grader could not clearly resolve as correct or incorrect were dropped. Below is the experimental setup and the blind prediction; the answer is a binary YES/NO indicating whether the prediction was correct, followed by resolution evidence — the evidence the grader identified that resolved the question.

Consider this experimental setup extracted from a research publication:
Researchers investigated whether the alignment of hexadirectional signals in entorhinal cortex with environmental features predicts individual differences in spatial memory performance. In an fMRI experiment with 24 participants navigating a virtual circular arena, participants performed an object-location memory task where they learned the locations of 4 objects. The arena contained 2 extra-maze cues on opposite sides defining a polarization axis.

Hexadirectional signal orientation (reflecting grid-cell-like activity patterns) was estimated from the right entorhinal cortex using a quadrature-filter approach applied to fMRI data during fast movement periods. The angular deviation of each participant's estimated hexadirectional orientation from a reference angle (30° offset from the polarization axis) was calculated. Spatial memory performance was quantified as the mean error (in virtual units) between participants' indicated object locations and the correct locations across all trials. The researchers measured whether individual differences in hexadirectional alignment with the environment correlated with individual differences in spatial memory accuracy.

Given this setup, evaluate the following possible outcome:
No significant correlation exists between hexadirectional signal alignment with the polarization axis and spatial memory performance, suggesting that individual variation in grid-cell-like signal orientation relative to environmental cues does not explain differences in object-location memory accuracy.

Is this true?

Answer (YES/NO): NO